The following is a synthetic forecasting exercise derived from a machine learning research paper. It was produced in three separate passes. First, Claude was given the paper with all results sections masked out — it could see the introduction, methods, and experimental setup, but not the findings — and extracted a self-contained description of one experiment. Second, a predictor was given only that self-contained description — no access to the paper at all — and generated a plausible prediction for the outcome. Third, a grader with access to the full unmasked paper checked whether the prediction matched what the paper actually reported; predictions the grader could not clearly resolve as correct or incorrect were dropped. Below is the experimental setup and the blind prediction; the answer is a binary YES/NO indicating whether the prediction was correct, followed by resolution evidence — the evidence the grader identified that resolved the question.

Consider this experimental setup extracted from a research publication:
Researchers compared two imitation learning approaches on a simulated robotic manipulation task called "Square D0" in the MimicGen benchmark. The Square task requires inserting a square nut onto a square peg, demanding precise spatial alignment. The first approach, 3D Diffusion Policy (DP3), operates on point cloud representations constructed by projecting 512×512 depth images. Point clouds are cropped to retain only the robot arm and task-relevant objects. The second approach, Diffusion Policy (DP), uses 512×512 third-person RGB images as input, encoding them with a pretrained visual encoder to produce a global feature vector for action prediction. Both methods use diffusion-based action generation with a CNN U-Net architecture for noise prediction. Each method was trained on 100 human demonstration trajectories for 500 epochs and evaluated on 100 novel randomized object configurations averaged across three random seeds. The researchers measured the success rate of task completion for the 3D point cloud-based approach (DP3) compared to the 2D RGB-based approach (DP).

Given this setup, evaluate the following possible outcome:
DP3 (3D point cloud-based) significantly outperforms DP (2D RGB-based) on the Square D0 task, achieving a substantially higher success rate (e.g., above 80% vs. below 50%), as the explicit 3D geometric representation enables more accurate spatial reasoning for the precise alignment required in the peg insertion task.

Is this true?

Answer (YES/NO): NO